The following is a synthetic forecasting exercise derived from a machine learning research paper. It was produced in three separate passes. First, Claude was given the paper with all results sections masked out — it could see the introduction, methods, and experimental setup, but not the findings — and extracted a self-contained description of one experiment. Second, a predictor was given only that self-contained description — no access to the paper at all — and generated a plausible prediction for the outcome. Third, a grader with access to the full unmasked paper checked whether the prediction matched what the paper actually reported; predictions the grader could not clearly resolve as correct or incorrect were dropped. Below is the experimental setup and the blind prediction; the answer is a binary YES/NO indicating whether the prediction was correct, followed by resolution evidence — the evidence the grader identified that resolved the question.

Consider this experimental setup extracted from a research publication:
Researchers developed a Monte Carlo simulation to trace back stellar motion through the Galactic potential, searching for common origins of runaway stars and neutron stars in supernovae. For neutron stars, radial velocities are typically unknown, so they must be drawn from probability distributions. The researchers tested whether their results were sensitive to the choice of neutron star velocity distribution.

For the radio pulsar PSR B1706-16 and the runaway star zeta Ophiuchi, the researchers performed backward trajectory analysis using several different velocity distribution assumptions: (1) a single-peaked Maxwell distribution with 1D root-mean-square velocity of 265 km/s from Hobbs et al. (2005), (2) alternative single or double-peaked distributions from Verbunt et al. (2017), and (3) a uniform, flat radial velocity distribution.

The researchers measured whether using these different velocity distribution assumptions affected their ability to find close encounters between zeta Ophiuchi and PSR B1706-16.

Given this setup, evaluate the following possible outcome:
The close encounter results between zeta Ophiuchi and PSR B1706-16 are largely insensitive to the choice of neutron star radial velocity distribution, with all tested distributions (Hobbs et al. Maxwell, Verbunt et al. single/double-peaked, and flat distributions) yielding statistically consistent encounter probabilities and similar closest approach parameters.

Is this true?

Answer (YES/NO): YES